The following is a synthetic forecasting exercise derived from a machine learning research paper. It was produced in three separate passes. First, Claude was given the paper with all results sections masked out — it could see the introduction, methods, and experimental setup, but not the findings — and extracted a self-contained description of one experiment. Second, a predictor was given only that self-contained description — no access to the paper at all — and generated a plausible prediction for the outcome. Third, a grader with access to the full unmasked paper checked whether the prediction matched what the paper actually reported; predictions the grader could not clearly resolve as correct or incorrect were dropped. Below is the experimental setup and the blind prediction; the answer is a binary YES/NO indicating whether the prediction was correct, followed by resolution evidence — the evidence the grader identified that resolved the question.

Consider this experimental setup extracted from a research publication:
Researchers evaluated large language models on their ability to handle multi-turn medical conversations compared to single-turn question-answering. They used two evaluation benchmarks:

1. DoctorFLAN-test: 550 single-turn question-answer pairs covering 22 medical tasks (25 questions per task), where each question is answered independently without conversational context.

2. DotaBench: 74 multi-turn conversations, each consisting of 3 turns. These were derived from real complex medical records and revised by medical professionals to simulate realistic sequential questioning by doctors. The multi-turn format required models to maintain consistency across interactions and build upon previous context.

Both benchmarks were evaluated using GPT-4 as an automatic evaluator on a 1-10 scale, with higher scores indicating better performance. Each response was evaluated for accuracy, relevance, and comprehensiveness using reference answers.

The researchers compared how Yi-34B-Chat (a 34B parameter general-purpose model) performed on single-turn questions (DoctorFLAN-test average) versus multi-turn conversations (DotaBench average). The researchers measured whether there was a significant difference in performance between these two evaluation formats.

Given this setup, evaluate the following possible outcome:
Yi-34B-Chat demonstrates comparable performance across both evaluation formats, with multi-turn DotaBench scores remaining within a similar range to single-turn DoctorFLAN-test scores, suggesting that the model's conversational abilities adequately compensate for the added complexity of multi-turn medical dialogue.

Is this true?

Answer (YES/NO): NO